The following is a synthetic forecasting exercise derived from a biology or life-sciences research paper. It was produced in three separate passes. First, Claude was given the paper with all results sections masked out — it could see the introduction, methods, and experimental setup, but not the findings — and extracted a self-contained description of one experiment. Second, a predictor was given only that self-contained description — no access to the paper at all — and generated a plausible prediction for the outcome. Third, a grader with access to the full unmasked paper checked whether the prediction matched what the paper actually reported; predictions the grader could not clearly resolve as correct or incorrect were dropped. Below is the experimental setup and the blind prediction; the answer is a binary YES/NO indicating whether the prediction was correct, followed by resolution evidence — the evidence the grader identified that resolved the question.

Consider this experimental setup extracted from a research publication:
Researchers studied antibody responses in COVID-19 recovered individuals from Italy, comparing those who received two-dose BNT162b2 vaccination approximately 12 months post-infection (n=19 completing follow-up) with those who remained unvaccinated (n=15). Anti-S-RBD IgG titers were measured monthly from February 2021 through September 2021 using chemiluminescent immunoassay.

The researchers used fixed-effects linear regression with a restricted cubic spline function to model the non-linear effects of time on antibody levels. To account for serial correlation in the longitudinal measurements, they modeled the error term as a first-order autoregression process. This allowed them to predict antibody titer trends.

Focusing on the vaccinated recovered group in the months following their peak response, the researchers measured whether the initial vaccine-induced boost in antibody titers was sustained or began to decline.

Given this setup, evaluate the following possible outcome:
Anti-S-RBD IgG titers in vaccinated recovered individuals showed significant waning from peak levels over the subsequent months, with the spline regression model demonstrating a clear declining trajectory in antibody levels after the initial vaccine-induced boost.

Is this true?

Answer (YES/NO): YES